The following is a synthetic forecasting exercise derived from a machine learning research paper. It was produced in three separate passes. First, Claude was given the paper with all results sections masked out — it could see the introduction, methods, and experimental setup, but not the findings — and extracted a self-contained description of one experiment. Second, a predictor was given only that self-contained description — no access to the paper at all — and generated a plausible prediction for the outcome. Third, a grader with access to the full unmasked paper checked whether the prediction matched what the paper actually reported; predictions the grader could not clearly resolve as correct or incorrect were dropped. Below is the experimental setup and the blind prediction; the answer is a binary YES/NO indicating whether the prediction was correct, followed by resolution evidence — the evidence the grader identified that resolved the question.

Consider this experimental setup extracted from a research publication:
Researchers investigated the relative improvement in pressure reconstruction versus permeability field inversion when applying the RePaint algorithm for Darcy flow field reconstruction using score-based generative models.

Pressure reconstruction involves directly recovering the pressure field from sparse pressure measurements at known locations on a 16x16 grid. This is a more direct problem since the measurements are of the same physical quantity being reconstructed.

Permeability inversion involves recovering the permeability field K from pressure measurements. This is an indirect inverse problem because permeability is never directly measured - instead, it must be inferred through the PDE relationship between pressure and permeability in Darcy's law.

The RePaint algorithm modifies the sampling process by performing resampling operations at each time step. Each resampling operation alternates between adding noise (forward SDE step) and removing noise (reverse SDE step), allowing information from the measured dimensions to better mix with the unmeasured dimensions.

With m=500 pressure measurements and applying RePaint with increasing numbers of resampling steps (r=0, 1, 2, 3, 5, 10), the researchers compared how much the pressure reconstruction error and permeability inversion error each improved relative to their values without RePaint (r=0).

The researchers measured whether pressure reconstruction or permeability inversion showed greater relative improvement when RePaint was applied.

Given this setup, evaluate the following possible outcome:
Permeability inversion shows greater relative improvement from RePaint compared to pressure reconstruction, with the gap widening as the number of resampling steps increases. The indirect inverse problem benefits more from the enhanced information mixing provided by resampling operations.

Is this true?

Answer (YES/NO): NO